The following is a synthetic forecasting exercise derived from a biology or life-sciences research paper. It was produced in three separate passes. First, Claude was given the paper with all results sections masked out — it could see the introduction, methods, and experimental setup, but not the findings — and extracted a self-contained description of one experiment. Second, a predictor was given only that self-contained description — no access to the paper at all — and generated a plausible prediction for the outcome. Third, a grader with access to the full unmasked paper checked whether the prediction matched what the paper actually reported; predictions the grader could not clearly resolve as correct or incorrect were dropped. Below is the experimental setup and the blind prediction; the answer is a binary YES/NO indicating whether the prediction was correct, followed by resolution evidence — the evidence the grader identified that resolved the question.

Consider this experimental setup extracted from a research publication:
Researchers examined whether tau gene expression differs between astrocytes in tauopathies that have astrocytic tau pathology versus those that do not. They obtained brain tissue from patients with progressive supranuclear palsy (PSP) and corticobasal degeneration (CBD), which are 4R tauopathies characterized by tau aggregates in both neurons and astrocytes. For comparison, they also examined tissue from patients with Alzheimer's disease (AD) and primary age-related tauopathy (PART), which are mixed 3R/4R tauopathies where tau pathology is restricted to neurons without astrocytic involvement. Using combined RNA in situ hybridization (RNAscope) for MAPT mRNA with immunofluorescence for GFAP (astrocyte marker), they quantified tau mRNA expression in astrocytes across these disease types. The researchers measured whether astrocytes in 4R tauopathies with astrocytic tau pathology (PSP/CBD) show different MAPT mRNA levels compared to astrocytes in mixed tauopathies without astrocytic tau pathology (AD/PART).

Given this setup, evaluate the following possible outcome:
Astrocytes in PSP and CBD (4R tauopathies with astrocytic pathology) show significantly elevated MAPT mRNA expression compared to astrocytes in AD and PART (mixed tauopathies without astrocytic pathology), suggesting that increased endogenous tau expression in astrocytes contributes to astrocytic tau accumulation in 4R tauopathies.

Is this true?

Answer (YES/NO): NO